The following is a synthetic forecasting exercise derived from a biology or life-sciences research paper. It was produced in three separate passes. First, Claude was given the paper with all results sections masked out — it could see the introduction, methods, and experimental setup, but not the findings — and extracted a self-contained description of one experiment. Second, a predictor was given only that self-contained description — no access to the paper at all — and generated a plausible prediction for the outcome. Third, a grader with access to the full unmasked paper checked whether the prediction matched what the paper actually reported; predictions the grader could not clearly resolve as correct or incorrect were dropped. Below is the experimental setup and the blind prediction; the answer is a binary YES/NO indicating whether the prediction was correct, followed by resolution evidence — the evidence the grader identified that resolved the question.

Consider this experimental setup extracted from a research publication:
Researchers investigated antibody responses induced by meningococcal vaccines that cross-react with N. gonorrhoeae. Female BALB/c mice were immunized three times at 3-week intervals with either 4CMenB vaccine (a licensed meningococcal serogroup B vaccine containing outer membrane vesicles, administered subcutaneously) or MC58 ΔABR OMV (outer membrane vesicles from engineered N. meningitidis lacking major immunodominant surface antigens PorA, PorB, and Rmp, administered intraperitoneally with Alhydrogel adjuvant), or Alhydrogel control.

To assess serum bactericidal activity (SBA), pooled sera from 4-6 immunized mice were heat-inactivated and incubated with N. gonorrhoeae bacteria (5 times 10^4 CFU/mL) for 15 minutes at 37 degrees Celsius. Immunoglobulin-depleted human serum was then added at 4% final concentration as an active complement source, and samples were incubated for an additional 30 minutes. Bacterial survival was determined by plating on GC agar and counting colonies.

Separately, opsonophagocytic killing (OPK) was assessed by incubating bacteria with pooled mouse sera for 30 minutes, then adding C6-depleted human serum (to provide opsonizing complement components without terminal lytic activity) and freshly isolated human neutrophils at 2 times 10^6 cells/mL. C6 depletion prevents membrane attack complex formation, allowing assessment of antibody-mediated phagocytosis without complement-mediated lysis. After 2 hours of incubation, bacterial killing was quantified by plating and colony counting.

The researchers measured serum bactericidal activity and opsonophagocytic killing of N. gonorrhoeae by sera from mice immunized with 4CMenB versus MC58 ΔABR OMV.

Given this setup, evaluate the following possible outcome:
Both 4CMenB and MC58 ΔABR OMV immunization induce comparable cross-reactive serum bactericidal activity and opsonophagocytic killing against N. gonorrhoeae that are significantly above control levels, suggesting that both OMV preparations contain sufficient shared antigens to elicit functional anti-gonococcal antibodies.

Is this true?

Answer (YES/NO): NO